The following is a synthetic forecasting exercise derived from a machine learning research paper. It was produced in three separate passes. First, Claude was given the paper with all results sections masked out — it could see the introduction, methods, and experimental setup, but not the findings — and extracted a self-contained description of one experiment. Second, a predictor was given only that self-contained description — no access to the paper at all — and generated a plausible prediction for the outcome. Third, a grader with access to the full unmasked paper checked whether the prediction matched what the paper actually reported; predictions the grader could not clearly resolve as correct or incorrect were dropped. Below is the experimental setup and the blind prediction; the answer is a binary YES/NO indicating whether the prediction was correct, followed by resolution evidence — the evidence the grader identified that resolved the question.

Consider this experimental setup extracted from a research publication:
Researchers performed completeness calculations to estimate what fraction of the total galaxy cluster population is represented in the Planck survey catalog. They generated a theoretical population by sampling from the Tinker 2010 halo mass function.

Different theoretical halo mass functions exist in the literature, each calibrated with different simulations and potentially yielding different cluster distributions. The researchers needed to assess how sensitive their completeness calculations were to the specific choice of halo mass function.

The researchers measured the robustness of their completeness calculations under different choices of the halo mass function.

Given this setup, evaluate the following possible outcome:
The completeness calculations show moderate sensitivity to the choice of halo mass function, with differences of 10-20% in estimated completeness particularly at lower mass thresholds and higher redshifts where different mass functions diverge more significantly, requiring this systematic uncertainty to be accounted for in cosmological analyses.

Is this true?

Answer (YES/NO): NO